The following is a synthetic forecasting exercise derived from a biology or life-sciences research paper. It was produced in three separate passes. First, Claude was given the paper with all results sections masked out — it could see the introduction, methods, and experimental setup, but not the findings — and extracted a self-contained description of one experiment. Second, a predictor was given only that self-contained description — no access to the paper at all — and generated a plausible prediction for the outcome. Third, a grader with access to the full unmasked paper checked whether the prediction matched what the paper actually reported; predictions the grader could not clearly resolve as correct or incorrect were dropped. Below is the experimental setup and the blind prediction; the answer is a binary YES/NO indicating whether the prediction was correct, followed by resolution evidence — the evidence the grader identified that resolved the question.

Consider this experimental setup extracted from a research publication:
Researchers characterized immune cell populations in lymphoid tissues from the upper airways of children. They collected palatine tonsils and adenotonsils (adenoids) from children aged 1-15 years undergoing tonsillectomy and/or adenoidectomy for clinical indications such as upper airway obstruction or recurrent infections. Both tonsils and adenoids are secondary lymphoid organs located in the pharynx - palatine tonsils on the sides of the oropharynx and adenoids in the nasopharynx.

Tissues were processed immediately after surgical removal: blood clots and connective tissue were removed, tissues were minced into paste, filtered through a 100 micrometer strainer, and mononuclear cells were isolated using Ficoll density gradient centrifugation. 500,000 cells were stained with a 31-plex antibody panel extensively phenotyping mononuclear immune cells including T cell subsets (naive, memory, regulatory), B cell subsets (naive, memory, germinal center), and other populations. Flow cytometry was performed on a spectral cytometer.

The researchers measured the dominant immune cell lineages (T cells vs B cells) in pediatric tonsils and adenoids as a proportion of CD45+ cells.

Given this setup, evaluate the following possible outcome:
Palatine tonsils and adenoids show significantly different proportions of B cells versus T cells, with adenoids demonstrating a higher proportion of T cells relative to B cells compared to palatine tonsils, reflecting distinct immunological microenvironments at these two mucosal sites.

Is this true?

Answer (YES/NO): NO